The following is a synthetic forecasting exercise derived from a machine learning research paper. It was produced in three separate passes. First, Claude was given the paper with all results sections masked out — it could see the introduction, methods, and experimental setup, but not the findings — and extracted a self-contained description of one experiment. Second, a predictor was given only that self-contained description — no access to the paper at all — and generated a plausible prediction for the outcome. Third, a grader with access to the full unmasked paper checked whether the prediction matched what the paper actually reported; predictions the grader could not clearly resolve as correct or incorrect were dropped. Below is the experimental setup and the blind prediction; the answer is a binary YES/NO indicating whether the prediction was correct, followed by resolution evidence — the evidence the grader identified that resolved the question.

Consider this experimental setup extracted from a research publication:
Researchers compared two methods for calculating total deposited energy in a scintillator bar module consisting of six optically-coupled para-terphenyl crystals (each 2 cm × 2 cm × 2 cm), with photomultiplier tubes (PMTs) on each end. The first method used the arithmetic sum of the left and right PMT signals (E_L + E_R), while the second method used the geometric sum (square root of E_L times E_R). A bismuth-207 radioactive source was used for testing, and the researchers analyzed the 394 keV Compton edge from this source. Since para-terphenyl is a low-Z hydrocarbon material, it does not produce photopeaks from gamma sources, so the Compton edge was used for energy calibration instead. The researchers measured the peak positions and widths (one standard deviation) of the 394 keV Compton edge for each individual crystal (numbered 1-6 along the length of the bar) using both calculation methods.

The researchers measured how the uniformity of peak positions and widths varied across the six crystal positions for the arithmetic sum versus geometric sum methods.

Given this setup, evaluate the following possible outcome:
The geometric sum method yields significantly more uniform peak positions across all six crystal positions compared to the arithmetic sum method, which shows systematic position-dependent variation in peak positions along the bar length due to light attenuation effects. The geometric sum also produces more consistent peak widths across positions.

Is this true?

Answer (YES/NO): NO